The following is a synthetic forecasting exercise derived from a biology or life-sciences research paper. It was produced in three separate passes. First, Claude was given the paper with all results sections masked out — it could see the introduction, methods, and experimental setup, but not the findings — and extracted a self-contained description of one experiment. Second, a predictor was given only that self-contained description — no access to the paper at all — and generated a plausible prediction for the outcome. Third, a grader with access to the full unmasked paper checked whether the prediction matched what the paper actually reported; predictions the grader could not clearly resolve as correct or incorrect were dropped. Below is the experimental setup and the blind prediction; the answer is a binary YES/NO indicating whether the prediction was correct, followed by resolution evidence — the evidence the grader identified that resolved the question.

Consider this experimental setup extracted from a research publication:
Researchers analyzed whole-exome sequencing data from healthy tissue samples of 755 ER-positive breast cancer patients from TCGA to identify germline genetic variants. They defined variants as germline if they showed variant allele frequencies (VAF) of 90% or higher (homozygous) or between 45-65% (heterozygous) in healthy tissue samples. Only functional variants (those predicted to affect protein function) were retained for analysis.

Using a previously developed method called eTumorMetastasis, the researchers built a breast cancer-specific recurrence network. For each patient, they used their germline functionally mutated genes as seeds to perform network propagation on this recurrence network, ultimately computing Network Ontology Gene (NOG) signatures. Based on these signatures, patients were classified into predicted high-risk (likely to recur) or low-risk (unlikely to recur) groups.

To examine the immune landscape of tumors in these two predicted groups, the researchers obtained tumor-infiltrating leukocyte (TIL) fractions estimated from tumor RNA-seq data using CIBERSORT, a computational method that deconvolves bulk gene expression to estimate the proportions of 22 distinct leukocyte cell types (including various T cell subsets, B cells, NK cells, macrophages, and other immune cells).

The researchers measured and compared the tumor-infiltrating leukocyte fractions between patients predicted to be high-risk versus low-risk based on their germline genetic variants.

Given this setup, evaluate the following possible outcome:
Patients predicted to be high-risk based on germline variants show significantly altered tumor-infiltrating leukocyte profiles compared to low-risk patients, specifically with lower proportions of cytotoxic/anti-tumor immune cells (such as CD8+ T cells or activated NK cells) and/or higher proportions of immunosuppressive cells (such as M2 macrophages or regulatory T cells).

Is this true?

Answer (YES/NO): YES